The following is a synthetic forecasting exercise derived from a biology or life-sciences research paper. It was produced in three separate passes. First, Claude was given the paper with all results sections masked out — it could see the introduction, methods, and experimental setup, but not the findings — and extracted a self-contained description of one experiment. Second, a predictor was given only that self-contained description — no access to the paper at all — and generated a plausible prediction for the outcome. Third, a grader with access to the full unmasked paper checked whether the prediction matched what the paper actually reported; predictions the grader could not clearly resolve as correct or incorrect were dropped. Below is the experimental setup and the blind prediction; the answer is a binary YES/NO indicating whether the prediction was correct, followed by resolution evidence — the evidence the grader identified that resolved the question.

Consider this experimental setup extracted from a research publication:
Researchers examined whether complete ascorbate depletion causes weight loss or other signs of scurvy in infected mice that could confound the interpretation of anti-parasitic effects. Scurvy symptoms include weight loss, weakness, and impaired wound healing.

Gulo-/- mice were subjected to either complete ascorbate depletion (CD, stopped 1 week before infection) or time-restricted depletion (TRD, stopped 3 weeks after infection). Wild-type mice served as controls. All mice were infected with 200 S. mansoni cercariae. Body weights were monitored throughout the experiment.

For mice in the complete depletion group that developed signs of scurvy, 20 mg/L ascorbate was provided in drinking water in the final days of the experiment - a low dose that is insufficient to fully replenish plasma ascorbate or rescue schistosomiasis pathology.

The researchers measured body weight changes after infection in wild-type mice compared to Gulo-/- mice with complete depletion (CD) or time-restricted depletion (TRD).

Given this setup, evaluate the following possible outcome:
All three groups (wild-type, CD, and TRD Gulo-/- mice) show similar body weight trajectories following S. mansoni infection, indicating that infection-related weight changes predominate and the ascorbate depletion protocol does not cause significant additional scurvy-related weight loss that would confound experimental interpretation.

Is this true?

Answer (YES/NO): NO